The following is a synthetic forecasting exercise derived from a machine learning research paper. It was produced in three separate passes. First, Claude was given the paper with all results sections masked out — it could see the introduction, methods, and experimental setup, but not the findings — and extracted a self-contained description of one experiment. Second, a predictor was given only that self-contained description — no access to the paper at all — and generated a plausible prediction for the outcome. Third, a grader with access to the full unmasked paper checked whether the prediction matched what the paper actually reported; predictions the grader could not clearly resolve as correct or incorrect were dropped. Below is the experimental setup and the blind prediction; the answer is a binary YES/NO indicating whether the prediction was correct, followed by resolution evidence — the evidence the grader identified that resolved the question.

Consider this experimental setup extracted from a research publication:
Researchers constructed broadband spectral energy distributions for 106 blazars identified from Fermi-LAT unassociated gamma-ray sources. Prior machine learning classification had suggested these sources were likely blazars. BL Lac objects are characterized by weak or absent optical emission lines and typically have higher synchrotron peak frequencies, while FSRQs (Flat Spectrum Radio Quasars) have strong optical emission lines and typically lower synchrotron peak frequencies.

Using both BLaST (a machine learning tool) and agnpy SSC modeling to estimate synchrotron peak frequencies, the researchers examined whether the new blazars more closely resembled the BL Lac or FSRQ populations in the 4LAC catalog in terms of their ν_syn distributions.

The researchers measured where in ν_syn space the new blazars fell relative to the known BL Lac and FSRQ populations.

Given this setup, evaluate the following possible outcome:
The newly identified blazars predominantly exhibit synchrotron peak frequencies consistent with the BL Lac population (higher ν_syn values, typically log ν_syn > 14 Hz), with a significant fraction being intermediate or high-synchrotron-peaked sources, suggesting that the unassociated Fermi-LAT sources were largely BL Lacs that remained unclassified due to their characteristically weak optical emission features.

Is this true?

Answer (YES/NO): YES